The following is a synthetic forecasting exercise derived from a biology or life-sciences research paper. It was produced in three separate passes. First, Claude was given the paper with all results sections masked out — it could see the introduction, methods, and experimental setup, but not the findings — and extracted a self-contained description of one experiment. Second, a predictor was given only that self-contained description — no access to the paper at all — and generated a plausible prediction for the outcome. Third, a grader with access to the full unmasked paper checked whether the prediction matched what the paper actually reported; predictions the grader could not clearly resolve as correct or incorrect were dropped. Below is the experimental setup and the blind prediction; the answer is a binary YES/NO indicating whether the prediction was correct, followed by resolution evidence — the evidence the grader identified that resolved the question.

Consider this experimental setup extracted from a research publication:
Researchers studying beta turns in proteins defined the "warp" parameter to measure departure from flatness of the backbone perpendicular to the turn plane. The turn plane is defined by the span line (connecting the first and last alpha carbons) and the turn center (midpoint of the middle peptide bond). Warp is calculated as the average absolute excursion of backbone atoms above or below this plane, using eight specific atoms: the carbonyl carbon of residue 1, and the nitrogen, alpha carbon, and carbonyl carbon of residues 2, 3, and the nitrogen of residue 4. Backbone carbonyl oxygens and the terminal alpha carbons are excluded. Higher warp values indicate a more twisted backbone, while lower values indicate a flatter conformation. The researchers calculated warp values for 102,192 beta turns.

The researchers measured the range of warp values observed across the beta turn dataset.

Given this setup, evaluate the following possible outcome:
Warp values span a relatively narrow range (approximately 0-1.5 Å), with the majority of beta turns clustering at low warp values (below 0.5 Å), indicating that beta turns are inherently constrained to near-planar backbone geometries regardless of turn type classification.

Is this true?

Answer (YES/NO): NO